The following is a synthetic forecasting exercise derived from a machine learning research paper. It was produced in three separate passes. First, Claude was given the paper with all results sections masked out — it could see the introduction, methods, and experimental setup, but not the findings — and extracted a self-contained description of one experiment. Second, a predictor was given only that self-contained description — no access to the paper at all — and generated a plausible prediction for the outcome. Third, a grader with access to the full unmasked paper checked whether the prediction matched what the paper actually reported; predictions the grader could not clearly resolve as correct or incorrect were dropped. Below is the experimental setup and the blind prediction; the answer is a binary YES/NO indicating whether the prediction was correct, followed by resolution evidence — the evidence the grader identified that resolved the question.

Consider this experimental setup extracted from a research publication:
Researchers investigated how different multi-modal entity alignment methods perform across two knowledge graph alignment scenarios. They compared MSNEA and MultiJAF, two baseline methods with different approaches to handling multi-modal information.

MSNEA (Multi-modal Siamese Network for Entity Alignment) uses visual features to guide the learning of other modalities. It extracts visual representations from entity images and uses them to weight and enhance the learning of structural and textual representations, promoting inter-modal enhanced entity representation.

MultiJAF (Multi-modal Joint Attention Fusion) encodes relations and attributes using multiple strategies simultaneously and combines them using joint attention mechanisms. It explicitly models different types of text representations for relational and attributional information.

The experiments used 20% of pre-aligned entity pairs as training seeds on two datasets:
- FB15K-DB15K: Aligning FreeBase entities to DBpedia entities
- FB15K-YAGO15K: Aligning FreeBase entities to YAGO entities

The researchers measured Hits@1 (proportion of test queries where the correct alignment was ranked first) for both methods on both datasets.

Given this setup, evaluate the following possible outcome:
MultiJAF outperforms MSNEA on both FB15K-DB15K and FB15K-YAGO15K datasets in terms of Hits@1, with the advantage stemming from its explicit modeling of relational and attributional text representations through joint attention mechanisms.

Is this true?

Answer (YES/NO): NO